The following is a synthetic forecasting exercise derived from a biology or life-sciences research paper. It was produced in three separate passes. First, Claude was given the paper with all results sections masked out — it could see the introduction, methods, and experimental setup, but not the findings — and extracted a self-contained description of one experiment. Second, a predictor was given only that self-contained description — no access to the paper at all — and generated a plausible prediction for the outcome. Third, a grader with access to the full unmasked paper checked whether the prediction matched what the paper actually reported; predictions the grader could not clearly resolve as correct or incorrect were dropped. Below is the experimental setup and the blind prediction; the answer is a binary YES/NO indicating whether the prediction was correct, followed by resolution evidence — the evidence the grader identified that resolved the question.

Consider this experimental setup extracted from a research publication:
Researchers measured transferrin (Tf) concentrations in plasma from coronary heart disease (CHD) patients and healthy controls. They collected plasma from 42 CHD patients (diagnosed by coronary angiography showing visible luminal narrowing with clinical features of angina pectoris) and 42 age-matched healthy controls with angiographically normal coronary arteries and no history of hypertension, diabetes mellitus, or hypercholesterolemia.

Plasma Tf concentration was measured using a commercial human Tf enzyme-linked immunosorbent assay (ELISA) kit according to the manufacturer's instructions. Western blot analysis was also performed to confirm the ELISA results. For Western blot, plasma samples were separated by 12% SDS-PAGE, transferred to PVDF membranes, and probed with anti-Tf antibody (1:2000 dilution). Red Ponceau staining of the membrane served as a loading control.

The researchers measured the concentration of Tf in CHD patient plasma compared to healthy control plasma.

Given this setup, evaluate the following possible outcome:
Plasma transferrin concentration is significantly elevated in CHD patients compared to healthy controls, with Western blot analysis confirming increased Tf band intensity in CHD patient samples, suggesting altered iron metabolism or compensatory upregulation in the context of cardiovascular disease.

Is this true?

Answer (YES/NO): YES